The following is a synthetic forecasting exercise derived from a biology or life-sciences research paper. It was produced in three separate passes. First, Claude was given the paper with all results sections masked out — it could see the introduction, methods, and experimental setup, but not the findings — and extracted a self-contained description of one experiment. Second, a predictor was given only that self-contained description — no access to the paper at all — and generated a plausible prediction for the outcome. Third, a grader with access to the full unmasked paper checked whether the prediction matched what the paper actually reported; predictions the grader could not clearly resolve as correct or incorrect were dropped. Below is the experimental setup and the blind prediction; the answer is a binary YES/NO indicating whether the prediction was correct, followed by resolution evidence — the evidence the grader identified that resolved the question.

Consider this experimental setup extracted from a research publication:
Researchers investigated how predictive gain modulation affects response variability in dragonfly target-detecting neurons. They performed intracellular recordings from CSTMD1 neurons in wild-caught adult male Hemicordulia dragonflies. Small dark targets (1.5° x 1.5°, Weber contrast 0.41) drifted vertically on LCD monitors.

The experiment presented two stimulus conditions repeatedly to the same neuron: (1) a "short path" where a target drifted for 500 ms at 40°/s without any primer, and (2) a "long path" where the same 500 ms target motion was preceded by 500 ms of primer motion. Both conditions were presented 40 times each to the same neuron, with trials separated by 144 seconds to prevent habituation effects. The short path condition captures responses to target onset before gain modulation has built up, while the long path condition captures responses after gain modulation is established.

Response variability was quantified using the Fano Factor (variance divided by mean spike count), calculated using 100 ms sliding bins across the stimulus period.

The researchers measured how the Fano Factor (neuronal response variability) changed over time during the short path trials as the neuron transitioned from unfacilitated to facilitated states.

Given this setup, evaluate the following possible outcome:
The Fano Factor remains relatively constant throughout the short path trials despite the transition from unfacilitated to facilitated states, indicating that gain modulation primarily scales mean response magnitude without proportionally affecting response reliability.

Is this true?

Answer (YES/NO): NO